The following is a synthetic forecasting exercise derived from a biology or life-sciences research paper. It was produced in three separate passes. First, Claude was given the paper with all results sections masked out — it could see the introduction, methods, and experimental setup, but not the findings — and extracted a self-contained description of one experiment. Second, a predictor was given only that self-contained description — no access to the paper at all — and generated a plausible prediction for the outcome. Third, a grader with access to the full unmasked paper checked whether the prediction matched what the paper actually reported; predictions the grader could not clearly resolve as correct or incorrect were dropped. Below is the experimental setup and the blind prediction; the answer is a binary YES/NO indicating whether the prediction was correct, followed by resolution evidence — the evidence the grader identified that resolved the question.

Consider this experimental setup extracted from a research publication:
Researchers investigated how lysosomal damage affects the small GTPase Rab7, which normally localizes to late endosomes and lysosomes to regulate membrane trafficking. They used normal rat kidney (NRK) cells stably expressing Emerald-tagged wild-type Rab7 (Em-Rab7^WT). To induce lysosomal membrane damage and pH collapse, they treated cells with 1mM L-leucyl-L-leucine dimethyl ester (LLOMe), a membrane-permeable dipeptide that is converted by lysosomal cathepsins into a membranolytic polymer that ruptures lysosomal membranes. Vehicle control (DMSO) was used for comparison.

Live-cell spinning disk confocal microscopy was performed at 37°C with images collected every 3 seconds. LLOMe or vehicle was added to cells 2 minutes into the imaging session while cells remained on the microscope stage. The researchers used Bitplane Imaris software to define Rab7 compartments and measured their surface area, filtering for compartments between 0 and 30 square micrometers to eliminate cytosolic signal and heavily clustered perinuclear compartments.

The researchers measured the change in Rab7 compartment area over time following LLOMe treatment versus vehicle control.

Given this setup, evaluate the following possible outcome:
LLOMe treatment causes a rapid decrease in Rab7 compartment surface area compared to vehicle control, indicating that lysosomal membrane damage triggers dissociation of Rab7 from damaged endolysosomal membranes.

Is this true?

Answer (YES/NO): NO